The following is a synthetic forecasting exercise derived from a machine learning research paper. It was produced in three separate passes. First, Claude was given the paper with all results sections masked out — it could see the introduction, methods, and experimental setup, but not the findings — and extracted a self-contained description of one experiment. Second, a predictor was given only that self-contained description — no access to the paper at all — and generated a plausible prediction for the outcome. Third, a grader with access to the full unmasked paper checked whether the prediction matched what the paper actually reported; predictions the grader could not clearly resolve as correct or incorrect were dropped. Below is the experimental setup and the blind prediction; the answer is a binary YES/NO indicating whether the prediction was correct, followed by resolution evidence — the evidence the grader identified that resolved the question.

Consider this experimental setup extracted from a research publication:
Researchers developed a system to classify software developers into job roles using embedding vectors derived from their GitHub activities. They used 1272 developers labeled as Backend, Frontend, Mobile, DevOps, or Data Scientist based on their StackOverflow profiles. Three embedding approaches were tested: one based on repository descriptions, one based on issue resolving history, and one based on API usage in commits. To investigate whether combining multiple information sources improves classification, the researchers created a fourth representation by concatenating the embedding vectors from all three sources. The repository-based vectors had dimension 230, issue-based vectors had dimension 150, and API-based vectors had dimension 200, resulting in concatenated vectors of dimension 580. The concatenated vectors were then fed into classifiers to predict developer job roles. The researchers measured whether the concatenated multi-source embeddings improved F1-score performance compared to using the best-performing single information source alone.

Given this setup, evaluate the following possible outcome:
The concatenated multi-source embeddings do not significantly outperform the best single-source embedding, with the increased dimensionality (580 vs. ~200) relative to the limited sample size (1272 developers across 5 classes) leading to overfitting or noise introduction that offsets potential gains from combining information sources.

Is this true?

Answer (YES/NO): YES